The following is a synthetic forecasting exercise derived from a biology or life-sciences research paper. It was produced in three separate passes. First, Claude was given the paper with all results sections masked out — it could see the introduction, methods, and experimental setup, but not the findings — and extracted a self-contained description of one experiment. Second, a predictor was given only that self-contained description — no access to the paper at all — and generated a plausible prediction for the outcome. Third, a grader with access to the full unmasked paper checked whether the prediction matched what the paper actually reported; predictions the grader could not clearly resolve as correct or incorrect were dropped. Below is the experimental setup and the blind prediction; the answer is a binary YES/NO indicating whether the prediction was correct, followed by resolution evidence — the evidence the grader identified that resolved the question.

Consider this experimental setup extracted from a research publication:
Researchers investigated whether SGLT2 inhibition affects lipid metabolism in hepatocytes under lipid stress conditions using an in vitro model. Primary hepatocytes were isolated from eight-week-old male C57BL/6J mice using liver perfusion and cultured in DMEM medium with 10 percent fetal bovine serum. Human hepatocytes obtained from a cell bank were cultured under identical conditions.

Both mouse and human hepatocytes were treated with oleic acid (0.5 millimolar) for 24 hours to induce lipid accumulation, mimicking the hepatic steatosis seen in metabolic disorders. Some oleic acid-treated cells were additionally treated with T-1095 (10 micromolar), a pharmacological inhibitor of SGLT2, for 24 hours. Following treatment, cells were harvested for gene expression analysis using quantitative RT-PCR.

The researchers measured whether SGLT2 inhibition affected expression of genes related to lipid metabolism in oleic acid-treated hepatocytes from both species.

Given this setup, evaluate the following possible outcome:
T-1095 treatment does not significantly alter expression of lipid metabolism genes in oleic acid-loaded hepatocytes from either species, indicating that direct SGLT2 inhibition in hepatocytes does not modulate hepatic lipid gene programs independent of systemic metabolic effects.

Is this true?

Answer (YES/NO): NO